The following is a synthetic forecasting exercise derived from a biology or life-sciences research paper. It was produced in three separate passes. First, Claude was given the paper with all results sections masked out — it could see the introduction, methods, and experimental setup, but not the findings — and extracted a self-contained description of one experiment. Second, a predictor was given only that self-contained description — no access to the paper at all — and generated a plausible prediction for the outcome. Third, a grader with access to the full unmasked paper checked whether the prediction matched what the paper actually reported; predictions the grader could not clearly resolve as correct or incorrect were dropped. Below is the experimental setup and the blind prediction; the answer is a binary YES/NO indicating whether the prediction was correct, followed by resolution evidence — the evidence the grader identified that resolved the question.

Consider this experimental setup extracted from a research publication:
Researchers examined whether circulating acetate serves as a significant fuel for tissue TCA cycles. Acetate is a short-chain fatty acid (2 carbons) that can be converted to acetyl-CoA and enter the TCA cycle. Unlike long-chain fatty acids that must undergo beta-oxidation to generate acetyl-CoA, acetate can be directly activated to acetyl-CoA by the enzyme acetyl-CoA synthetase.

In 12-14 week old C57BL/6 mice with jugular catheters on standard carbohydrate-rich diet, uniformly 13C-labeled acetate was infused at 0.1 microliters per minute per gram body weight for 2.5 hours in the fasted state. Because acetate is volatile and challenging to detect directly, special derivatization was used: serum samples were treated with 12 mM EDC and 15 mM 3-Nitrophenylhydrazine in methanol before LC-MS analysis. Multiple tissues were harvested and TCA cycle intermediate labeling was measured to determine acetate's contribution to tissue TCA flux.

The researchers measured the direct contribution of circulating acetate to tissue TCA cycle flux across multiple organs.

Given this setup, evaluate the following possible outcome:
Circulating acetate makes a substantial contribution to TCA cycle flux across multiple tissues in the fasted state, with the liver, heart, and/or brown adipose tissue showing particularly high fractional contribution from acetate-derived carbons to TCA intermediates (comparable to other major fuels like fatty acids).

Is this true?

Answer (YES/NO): NO